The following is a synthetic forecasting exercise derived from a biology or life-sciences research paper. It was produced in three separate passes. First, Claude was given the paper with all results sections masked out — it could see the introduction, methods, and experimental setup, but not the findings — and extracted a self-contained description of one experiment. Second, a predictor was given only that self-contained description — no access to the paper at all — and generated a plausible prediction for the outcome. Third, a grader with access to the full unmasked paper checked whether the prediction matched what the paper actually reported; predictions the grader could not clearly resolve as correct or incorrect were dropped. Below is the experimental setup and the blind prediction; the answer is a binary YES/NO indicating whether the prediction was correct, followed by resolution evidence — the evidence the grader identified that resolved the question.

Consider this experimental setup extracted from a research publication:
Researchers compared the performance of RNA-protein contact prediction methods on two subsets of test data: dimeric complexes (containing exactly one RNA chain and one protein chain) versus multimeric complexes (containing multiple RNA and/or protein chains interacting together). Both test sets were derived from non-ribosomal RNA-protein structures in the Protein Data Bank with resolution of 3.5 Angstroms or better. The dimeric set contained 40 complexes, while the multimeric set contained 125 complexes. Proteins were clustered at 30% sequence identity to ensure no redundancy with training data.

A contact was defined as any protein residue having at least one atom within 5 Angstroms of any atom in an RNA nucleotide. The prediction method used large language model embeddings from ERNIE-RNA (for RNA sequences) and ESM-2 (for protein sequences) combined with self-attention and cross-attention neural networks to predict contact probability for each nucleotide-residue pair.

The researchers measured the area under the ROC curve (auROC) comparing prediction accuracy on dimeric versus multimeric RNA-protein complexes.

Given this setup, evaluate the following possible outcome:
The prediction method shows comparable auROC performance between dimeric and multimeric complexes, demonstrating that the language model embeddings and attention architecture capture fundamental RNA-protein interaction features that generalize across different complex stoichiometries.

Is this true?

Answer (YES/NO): YES